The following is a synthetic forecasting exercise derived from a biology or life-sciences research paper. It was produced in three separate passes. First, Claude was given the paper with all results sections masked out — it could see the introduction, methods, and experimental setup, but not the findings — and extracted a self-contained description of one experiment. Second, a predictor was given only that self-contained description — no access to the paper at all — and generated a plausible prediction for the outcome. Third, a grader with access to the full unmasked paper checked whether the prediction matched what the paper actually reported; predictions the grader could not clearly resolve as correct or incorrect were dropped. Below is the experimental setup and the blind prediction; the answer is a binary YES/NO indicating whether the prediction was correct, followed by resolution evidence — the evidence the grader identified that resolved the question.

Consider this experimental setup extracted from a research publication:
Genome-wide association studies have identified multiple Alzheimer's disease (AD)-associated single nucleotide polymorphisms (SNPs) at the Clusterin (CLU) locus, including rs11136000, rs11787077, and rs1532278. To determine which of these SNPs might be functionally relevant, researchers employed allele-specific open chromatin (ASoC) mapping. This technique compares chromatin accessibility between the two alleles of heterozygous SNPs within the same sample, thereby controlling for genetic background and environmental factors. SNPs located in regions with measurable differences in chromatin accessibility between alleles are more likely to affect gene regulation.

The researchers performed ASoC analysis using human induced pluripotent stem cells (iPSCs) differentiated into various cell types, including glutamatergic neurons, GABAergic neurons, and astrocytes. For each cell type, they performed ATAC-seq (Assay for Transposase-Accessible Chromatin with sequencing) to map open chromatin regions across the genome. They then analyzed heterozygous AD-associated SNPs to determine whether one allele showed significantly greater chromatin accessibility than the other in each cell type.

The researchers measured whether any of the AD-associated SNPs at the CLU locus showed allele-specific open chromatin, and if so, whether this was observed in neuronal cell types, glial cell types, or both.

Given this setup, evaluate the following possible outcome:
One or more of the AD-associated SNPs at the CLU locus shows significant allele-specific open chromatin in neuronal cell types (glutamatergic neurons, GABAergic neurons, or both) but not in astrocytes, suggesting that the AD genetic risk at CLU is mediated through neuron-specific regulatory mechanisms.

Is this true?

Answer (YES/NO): YES